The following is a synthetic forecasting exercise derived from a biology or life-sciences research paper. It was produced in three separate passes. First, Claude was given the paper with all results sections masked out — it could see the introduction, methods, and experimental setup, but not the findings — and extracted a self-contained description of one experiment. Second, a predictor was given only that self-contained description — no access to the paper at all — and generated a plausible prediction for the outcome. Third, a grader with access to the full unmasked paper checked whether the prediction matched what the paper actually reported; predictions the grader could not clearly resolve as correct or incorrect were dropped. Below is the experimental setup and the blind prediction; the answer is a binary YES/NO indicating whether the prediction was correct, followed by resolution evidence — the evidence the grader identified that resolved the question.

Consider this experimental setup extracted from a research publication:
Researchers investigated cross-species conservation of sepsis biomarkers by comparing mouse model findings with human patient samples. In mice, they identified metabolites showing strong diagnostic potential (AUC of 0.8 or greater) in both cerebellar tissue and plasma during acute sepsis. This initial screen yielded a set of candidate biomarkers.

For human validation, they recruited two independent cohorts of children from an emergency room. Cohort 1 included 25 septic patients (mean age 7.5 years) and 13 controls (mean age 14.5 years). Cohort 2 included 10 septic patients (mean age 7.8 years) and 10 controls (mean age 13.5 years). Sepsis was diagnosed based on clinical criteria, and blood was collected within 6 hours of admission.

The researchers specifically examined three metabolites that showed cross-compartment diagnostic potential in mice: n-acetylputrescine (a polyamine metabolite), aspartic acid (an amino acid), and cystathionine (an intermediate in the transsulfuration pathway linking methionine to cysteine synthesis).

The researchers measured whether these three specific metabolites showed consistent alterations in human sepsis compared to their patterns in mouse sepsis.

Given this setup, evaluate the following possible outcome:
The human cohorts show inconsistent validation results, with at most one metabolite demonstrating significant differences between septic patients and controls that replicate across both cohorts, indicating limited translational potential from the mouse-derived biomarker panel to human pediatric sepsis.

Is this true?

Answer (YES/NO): NO